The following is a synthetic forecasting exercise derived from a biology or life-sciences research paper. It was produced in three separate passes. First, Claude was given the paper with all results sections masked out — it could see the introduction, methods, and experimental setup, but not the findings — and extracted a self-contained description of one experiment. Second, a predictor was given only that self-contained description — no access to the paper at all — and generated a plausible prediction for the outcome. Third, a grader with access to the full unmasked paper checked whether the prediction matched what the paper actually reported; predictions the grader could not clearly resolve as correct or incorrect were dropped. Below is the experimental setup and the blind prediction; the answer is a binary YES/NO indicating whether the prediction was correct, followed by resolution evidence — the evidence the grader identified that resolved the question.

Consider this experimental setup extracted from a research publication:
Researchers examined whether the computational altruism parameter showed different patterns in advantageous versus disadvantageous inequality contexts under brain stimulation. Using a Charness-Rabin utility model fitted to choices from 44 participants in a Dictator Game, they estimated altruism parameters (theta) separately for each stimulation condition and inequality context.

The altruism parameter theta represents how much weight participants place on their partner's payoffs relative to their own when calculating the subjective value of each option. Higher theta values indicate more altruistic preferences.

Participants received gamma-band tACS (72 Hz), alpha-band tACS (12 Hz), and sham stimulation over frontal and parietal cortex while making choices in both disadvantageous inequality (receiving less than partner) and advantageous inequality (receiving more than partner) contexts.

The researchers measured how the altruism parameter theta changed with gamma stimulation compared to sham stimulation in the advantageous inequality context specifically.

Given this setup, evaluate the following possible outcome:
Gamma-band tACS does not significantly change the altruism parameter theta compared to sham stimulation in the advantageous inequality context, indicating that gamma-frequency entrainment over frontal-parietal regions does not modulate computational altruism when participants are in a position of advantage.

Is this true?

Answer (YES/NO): YES